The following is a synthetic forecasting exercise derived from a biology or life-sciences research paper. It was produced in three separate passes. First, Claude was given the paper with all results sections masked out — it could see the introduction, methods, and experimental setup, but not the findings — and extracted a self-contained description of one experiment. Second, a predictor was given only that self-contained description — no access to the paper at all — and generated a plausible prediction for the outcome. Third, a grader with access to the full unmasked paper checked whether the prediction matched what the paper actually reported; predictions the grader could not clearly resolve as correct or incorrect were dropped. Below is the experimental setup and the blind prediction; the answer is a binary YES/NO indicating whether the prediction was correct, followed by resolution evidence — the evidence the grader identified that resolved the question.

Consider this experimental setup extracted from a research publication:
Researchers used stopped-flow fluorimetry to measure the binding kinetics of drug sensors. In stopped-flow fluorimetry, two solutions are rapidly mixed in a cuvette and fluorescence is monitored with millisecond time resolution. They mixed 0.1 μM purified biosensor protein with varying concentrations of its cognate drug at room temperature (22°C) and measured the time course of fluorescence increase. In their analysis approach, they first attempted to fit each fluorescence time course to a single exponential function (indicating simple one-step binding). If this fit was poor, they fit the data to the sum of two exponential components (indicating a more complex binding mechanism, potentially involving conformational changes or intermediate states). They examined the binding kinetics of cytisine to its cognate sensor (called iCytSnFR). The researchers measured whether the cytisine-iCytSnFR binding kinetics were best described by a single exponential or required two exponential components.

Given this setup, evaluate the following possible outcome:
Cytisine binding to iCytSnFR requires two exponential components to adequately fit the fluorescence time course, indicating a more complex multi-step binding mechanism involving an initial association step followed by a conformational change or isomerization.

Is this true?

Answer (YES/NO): NO